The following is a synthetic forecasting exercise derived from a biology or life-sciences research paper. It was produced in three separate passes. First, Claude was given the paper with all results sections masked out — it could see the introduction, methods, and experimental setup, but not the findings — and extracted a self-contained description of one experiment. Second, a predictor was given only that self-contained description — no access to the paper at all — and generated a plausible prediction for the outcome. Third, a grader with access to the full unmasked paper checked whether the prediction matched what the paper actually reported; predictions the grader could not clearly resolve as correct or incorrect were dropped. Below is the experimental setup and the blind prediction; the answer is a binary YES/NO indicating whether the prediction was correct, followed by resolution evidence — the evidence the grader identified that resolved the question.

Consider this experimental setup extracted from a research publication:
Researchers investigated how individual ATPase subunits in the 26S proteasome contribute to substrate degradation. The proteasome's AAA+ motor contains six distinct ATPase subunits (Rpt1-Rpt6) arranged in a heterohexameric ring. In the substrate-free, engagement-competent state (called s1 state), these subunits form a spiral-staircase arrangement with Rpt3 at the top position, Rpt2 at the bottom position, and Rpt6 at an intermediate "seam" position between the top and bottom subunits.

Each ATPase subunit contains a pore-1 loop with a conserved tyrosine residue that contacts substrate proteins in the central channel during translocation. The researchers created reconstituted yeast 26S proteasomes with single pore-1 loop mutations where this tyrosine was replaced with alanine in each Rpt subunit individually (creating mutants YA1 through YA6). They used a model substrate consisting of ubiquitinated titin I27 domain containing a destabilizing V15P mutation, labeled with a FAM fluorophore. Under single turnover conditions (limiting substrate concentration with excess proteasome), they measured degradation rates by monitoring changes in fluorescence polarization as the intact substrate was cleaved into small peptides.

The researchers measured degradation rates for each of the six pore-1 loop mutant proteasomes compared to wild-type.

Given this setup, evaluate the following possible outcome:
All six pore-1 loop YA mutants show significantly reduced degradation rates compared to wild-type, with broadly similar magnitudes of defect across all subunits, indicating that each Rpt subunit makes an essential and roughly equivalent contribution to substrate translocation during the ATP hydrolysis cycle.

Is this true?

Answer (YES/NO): NO